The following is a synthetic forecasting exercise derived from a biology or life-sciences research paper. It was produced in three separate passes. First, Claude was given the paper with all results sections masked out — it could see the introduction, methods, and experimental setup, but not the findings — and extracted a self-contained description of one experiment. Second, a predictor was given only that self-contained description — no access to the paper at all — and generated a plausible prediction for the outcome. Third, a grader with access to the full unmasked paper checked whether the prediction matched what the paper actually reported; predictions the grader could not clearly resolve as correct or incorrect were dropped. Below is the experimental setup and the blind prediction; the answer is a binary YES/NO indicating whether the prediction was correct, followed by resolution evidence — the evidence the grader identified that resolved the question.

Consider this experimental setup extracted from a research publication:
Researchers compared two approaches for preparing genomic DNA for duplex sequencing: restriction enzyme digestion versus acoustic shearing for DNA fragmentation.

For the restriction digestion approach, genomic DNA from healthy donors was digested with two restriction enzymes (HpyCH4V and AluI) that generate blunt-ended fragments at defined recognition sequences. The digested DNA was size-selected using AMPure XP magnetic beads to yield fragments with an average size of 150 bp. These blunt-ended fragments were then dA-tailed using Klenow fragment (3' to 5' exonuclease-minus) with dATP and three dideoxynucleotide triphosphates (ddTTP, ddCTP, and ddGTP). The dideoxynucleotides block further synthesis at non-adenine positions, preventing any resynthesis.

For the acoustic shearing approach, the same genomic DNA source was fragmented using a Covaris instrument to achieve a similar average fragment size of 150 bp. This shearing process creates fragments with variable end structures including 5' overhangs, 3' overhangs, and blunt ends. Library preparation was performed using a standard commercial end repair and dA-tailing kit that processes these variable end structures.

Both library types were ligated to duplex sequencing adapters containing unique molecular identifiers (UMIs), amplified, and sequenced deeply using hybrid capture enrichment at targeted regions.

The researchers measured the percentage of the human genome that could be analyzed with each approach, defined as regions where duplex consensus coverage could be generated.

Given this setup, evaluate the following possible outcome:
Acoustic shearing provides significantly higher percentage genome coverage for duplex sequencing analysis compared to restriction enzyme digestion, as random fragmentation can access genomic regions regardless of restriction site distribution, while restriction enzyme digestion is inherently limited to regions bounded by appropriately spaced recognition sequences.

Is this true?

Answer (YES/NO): YES